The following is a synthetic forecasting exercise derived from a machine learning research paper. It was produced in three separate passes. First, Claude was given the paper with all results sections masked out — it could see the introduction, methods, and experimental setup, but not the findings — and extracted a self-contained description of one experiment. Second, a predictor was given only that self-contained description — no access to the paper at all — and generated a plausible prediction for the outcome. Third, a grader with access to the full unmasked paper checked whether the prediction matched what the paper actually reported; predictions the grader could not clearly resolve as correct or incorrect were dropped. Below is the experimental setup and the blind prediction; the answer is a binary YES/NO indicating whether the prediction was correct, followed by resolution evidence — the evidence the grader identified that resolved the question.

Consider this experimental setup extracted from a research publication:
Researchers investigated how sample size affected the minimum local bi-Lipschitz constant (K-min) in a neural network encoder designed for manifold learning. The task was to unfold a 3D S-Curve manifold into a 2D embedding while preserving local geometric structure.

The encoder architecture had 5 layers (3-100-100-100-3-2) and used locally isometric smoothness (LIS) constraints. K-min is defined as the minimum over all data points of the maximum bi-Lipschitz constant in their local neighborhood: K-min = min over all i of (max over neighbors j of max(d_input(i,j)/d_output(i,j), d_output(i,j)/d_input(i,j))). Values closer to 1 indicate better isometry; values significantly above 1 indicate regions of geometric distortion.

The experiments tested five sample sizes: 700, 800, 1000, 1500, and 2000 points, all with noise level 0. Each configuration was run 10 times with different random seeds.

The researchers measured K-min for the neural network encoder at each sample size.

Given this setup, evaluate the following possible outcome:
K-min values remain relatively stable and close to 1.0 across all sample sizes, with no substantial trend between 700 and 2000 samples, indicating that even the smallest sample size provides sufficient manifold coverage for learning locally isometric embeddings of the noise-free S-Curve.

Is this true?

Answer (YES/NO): YES